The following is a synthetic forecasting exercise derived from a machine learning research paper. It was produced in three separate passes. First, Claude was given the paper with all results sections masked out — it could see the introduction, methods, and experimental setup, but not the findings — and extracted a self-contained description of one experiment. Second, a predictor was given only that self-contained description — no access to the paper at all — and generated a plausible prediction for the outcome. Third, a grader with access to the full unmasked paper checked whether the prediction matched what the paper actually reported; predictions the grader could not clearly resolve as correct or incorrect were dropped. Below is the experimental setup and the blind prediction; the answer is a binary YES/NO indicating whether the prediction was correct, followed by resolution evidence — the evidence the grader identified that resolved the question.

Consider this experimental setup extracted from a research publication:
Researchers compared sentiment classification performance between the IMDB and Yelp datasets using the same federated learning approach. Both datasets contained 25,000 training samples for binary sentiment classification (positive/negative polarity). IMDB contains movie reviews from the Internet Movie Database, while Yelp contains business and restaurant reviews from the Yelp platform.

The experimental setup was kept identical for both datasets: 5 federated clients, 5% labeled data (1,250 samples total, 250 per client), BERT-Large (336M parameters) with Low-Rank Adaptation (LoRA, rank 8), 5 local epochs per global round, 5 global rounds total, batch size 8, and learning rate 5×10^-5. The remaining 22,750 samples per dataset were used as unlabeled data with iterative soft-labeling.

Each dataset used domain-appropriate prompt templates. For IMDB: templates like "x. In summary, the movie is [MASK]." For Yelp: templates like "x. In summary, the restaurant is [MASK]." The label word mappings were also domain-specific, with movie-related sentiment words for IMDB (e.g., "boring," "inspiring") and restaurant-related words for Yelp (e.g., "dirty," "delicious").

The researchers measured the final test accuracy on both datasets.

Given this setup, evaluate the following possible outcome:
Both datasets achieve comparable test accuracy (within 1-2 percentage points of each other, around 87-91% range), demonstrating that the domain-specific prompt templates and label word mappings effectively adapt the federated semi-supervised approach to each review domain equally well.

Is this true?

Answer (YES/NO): NO